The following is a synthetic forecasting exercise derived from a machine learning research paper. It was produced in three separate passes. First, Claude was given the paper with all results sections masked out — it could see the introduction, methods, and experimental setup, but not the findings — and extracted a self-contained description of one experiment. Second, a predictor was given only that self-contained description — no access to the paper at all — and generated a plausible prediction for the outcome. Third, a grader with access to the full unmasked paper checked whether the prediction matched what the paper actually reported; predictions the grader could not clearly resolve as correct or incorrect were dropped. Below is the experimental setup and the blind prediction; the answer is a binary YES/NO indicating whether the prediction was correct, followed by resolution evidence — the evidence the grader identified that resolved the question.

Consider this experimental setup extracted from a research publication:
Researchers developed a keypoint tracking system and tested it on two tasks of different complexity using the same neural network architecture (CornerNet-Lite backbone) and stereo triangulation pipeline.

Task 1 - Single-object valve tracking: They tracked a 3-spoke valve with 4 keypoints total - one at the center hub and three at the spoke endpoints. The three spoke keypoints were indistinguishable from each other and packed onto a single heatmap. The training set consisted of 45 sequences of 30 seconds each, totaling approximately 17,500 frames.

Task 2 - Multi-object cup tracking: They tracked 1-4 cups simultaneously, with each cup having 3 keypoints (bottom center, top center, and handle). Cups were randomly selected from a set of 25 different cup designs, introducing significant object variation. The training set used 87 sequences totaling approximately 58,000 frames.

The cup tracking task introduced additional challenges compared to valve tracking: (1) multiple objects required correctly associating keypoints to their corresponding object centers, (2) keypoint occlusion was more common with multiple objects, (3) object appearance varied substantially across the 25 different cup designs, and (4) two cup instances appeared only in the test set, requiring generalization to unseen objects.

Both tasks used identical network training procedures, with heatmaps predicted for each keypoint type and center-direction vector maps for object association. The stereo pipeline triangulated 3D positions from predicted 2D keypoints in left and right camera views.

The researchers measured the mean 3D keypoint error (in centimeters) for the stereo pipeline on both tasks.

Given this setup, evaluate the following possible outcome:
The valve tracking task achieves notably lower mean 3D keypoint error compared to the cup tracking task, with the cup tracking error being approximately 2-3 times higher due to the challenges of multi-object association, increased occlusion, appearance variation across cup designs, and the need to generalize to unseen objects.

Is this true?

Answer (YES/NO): NO